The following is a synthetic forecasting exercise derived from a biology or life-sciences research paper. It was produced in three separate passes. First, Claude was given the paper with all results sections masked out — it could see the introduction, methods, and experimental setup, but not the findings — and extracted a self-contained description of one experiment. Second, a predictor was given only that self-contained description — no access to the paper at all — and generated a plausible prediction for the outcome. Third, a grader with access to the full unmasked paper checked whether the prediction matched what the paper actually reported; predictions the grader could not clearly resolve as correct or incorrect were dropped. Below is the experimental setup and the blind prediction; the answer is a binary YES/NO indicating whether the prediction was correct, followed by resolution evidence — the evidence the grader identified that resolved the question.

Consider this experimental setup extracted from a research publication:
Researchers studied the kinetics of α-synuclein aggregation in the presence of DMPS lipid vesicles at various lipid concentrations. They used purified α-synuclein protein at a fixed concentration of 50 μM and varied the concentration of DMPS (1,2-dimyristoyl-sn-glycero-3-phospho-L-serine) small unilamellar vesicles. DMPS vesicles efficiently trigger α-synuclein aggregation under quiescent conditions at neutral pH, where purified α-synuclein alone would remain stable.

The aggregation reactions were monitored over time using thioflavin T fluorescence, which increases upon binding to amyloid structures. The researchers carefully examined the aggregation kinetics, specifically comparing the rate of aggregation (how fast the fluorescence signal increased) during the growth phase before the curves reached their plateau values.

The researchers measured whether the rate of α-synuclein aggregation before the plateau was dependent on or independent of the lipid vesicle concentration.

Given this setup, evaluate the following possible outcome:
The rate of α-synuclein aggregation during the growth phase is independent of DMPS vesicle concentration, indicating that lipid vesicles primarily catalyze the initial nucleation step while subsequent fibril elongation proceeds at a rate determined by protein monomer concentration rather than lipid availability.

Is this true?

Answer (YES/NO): NO